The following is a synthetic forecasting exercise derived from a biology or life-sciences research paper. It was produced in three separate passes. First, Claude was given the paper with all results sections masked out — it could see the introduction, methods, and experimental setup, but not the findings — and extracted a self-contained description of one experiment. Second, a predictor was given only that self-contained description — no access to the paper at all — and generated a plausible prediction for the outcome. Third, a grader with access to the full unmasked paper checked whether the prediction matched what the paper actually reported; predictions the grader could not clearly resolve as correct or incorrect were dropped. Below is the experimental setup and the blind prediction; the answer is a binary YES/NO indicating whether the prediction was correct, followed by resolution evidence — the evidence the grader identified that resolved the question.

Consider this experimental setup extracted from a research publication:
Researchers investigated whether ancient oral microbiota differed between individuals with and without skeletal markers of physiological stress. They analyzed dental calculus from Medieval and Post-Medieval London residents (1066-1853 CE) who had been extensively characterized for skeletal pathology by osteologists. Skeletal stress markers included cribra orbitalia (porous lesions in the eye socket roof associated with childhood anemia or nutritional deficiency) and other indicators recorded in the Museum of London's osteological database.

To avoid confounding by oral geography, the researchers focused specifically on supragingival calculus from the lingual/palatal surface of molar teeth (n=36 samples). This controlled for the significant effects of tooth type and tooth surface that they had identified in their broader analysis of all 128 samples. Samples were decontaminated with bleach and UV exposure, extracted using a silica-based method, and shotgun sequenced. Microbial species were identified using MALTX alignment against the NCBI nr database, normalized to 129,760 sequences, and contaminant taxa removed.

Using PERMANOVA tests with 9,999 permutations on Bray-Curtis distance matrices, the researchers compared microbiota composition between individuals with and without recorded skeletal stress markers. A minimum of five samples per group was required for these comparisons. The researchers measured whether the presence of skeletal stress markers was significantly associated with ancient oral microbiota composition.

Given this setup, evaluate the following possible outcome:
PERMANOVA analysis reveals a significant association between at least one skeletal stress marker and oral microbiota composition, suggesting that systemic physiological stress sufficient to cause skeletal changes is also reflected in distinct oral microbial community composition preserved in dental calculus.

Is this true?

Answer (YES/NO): YES